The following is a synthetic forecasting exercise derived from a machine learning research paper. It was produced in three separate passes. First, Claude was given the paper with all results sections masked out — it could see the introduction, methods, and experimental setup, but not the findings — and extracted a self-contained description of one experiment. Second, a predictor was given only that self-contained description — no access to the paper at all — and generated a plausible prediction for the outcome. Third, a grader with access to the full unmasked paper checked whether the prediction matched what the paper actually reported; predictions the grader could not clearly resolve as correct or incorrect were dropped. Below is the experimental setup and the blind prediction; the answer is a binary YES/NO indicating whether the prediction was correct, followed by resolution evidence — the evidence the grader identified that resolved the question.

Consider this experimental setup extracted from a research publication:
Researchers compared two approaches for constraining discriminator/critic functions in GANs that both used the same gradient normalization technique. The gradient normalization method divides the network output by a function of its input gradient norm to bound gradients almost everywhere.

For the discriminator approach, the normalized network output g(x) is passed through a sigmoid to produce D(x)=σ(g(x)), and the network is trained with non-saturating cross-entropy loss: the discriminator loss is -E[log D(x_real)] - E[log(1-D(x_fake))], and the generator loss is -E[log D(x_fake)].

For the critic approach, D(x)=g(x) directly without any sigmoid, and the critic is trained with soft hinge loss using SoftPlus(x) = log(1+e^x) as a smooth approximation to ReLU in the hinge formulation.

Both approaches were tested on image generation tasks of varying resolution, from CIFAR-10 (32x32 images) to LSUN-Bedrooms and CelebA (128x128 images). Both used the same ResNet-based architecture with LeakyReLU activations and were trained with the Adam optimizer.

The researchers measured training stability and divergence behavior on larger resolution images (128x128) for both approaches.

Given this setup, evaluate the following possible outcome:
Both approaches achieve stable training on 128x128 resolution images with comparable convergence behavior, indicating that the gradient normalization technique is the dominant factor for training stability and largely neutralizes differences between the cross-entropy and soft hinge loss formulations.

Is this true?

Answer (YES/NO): NO